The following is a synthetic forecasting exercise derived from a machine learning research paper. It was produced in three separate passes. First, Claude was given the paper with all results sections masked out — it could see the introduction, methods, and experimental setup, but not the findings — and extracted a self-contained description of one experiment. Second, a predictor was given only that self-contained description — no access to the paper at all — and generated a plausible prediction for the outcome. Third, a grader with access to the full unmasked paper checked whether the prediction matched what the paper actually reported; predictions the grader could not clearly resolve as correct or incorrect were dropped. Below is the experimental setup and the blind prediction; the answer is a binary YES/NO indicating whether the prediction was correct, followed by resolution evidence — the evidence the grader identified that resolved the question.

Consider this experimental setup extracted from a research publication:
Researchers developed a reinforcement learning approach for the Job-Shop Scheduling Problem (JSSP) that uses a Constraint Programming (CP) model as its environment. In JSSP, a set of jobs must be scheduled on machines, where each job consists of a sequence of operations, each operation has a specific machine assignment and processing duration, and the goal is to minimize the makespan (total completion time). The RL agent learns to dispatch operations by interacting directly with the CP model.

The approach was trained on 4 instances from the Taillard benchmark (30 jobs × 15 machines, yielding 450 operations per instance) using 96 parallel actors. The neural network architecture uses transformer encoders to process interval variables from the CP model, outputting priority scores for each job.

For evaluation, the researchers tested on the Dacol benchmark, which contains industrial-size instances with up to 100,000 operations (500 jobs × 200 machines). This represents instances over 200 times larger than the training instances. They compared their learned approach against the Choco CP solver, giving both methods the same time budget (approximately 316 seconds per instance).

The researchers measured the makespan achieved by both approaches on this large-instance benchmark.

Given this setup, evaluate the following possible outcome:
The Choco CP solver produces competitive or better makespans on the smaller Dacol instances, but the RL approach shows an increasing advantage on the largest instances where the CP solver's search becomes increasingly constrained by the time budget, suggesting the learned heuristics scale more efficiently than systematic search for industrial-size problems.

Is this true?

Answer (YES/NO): NO